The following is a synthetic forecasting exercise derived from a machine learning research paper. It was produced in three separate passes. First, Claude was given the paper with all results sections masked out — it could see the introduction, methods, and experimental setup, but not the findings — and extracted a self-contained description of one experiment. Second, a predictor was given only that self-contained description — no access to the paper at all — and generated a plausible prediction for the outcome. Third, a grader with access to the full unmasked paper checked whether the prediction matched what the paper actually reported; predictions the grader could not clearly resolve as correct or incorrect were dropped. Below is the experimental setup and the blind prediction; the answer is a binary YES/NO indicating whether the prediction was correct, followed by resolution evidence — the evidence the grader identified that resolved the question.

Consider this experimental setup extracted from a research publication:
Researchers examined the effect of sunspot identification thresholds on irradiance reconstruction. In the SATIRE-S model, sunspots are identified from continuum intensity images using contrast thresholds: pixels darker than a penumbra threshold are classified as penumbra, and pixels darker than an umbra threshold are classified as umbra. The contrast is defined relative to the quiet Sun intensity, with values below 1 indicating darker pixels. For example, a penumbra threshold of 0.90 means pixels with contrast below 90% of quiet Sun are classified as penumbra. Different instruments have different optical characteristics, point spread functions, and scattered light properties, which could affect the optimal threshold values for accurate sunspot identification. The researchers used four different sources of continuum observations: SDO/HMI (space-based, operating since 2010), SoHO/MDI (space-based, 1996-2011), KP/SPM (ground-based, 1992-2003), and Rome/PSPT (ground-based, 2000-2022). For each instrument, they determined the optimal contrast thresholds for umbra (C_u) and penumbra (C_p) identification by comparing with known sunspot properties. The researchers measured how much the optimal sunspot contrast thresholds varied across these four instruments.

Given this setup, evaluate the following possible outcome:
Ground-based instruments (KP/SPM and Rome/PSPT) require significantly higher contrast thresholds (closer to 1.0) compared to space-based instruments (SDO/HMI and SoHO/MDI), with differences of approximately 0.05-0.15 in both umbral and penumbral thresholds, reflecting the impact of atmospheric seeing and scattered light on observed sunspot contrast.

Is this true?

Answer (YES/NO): NO